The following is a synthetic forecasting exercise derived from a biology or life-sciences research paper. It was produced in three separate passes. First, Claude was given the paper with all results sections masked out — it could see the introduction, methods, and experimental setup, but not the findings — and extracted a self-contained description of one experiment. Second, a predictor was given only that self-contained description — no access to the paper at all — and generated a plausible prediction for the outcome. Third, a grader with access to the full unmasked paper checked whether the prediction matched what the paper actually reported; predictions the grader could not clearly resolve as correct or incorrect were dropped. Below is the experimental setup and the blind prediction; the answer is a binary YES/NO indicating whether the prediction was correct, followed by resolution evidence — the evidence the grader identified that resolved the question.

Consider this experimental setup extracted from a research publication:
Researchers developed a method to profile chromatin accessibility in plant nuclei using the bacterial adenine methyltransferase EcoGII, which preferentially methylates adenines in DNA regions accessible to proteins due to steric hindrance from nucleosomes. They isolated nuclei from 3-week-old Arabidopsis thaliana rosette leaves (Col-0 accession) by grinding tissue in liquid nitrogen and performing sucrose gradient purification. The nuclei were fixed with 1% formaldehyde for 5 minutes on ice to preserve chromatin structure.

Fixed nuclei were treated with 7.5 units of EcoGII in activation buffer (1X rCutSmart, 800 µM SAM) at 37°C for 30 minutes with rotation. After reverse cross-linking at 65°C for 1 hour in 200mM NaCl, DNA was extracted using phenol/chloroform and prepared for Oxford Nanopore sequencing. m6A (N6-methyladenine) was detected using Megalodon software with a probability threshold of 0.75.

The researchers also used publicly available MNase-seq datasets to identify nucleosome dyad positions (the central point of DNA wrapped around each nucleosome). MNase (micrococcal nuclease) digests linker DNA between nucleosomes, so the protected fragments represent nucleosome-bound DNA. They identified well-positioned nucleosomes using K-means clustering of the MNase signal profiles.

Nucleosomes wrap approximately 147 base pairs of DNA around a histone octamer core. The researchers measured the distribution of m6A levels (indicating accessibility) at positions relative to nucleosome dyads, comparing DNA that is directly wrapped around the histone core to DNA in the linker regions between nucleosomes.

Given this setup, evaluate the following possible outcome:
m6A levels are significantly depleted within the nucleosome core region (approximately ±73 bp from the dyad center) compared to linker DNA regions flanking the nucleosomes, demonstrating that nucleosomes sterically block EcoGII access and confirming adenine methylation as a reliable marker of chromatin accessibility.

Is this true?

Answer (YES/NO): YES